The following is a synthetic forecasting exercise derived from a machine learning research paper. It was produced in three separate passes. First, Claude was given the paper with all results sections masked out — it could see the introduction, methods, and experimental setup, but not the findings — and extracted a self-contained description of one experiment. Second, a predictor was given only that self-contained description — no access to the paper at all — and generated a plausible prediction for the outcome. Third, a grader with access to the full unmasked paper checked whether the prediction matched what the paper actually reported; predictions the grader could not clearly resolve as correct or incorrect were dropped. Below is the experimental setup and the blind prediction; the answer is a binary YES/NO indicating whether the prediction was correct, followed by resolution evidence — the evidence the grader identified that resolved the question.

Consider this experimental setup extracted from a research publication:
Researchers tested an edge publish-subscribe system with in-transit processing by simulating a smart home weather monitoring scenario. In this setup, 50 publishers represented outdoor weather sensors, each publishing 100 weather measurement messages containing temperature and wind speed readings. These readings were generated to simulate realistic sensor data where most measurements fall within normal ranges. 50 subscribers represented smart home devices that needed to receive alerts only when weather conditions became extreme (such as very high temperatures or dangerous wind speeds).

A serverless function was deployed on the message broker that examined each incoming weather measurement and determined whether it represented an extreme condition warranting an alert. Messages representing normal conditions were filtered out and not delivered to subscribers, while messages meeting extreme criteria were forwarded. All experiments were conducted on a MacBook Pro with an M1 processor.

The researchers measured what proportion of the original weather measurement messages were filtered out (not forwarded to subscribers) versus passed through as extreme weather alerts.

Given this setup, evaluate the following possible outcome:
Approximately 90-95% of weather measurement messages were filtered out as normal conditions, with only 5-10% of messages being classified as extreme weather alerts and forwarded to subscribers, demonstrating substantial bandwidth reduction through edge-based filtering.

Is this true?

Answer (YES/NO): NO